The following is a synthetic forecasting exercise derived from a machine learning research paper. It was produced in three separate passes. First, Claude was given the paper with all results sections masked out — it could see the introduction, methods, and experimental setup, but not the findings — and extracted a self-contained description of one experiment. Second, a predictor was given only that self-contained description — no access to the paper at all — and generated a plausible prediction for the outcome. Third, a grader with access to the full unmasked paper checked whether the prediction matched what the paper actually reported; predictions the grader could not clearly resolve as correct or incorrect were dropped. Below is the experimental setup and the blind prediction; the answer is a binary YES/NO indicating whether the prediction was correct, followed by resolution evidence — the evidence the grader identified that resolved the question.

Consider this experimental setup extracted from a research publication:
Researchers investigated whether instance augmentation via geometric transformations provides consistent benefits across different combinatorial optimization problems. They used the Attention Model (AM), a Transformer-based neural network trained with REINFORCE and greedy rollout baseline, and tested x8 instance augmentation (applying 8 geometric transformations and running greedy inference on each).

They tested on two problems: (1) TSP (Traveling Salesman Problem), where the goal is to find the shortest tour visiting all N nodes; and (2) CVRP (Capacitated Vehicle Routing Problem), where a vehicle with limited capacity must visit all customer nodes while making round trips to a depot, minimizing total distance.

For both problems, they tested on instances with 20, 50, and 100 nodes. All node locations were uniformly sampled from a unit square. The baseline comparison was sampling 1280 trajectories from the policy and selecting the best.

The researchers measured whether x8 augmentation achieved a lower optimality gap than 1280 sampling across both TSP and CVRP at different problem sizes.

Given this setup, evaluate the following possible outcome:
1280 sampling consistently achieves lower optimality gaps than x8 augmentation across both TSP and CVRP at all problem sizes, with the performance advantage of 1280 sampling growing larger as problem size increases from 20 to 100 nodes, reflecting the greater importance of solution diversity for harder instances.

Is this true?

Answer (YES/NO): NO